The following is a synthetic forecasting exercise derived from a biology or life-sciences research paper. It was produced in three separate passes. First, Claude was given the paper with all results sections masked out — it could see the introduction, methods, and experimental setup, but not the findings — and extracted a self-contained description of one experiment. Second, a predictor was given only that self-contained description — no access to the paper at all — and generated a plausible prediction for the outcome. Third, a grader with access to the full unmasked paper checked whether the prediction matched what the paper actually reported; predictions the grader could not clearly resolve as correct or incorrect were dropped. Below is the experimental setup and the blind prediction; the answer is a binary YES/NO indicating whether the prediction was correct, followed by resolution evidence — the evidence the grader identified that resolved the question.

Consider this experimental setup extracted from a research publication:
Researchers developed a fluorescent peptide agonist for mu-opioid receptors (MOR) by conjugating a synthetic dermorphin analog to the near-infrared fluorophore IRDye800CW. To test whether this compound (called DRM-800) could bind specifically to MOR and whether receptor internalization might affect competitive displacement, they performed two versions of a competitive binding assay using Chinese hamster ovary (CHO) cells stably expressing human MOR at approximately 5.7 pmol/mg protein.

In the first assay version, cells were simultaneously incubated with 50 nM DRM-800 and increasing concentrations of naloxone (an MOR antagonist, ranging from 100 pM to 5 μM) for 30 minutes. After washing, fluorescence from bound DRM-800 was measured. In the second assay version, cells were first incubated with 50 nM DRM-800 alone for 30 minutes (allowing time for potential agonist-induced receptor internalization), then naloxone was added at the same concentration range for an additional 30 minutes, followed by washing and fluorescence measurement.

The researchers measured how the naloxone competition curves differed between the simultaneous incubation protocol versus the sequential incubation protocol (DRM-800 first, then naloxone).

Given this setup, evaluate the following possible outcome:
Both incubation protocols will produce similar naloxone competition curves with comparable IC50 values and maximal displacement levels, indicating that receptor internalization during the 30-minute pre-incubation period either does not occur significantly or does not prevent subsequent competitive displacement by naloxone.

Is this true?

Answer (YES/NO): NO